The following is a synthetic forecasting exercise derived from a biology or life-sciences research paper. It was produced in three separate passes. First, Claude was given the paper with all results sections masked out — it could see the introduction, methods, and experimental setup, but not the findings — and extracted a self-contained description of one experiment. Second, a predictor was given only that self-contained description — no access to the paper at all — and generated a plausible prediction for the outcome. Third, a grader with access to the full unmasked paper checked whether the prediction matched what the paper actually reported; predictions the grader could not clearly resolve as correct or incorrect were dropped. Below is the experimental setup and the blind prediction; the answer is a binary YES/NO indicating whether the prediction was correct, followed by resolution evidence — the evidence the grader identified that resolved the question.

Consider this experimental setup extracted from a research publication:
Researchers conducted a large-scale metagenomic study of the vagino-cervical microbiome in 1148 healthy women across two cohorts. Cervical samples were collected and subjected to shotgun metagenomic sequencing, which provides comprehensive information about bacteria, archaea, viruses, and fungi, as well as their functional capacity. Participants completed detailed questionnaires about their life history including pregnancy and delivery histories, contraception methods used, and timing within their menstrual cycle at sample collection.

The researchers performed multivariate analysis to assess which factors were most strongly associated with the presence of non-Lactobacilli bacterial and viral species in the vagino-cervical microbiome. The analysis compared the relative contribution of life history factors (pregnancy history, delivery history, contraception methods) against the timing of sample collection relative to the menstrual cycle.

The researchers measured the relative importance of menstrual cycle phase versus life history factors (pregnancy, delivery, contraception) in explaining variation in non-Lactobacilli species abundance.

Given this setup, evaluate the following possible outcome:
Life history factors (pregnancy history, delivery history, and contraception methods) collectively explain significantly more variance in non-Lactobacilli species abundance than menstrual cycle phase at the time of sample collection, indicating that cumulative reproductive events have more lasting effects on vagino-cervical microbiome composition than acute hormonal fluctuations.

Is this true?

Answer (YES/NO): YES